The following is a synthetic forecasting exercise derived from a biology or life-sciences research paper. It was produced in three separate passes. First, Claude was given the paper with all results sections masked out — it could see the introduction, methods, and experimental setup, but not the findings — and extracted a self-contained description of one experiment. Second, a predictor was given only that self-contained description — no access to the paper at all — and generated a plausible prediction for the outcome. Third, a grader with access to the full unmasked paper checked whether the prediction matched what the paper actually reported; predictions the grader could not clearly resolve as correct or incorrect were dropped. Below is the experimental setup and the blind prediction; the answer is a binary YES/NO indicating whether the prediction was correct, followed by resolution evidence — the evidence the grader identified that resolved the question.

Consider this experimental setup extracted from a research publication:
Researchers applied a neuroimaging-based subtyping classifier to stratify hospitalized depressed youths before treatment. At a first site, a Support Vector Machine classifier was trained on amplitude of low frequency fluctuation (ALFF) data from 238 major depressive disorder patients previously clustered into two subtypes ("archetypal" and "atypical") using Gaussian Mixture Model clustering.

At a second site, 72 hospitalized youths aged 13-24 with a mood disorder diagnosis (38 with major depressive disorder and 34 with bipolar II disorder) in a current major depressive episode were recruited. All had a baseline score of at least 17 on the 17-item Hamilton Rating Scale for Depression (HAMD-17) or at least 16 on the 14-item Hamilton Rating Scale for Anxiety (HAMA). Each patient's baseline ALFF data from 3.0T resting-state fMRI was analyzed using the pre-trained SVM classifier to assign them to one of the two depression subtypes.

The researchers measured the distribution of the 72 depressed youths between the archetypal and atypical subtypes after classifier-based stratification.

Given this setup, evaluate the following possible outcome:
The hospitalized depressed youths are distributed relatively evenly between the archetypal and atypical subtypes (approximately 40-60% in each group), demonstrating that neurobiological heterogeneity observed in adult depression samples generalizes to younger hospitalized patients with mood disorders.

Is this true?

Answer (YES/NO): NO